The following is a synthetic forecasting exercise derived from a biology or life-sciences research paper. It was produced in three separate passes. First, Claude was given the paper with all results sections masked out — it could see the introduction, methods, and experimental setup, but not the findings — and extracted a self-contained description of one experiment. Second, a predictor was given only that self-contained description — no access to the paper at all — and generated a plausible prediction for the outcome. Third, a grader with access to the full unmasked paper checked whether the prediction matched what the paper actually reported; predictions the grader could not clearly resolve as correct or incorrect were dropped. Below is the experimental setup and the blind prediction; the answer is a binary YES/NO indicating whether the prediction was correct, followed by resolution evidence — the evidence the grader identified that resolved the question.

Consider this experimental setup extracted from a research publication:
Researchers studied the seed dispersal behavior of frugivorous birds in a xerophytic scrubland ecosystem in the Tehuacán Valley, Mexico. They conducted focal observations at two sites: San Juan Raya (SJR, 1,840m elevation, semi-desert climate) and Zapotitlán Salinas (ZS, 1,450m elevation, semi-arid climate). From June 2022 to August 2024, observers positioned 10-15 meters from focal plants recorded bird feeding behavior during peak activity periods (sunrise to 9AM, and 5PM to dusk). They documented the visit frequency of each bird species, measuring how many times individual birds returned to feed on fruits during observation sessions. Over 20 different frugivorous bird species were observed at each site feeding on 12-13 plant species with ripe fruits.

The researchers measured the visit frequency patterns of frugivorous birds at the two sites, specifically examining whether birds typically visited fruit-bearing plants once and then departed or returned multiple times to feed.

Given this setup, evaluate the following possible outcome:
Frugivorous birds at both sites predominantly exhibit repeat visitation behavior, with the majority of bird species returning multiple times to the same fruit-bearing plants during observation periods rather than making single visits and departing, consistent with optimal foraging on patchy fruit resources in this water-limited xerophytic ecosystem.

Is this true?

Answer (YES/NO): NO